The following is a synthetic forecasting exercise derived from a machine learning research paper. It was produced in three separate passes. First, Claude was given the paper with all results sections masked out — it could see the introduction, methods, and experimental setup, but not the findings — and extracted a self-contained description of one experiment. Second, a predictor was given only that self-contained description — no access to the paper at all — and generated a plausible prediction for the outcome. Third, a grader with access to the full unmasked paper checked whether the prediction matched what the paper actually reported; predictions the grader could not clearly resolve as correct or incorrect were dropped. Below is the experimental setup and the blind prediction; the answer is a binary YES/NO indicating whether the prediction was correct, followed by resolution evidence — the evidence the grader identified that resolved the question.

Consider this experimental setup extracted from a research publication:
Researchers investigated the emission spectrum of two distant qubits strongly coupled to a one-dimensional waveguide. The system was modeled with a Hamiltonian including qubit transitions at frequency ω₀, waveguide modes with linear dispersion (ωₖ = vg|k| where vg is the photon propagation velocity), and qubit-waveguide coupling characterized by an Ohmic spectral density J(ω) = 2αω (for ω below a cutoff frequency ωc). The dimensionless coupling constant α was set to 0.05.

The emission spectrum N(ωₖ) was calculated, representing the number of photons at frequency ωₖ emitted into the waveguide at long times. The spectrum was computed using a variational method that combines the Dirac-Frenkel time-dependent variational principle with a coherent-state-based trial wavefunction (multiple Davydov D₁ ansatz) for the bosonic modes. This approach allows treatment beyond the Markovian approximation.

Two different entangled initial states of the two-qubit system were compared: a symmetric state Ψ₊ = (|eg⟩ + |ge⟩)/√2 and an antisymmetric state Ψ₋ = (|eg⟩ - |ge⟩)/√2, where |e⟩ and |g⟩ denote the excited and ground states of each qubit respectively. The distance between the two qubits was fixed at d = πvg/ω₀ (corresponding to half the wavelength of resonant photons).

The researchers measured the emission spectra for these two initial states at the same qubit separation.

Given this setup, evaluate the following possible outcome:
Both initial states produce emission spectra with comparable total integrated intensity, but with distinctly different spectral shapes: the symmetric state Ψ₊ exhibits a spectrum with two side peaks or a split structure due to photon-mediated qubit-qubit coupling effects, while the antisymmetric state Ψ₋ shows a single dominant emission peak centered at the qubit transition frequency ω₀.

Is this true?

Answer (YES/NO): NO